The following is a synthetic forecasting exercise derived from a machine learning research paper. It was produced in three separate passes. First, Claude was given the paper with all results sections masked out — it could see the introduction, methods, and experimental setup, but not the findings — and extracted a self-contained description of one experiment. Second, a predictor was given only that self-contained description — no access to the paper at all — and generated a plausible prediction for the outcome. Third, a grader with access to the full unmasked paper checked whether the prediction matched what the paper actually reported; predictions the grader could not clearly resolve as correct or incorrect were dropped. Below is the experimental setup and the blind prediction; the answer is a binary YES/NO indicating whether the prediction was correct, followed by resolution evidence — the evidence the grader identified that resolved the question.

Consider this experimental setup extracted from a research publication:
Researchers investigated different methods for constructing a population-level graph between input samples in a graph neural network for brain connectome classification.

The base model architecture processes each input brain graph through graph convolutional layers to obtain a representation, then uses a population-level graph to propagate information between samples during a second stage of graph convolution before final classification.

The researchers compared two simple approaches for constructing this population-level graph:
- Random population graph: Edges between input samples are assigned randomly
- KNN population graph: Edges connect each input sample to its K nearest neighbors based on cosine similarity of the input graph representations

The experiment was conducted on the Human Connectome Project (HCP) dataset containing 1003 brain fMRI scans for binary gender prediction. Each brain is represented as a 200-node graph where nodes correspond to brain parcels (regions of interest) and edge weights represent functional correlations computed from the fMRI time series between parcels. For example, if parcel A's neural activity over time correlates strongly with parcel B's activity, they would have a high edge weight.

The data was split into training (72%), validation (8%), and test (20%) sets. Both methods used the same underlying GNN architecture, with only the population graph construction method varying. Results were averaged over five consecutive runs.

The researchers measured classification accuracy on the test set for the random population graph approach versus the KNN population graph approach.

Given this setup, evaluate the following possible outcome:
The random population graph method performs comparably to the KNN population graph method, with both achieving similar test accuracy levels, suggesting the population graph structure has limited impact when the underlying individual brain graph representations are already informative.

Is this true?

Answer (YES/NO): NO